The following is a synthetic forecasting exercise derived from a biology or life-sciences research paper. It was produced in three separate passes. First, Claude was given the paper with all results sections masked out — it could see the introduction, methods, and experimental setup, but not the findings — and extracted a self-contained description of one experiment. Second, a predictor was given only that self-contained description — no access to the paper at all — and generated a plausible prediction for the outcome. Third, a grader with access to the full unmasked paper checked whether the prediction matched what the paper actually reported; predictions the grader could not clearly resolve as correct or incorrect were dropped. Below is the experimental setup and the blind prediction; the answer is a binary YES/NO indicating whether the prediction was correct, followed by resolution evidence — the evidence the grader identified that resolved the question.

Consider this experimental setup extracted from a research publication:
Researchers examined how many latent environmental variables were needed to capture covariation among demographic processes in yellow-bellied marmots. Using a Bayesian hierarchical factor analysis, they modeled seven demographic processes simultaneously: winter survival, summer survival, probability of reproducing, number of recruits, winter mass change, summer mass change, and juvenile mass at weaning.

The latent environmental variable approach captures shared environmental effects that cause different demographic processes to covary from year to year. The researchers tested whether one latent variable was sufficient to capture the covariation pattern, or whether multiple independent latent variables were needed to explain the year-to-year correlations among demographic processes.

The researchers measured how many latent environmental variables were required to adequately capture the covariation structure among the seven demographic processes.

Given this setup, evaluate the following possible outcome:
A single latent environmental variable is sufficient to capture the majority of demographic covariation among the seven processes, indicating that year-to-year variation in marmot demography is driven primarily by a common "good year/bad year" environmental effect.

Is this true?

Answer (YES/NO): YES